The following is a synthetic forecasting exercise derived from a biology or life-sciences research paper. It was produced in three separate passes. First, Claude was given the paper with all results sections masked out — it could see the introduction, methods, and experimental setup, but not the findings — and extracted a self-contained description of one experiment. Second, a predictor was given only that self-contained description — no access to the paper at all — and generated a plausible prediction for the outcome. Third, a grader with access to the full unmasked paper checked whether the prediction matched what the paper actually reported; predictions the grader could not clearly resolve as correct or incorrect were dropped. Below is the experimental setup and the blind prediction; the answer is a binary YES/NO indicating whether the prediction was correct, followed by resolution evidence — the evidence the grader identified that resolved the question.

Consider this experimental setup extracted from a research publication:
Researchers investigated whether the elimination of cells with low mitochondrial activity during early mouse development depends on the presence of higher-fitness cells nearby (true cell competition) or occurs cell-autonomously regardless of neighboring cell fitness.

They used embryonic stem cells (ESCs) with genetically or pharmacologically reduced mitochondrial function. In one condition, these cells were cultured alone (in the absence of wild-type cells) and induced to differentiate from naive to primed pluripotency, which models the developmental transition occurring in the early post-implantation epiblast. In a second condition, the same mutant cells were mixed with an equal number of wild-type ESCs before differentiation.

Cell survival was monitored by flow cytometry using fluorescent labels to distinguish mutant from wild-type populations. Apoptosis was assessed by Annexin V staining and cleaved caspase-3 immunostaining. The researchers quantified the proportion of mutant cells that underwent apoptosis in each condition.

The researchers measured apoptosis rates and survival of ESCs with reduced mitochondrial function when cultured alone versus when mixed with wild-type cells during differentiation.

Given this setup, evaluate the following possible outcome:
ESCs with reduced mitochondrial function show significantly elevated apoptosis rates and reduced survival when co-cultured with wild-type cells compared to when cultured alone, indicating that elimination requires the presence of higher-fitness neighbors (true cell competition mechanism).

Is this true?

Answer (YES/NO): YES